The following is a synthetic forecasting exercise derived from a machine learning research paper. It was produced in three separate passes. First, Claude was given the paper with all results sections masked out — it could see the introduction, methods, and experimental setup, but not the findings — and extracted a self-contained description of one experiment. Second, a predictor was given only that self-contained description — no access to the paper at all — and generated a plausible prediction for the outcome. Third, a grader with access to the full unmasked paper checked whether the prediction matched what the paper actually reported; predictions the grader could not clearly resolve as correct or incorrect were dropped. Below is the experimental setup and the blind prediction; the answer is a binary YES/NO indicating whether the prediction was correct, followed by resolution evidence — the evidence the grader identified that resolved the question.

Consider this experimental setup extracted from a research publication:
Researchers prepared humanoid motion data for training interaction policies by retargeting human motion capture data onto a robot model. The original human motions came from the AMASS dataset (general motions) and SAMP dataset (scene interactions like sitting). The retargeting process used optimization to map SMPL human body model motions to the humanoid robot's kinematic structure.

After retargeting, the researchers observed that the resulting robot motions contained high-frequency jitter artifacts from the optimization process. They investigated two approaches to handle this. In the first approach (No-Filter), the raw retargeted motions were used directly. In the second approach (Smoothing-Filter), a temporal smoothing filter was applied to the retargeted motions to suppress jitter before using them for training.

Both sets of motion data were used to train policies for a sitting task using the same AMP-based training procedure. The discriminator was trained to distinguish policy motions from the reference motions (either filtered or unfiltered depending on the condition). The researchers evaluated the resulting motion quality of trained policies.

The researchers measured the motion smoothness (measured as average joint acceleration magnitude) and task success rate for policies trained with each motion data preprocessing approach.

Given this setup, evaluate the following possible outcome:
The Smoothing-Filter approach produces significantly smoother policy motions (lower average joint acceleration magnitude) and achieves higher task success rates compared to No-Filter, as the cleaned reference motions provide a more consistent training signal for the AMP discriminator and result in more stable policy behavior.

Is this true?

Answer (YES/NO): YES